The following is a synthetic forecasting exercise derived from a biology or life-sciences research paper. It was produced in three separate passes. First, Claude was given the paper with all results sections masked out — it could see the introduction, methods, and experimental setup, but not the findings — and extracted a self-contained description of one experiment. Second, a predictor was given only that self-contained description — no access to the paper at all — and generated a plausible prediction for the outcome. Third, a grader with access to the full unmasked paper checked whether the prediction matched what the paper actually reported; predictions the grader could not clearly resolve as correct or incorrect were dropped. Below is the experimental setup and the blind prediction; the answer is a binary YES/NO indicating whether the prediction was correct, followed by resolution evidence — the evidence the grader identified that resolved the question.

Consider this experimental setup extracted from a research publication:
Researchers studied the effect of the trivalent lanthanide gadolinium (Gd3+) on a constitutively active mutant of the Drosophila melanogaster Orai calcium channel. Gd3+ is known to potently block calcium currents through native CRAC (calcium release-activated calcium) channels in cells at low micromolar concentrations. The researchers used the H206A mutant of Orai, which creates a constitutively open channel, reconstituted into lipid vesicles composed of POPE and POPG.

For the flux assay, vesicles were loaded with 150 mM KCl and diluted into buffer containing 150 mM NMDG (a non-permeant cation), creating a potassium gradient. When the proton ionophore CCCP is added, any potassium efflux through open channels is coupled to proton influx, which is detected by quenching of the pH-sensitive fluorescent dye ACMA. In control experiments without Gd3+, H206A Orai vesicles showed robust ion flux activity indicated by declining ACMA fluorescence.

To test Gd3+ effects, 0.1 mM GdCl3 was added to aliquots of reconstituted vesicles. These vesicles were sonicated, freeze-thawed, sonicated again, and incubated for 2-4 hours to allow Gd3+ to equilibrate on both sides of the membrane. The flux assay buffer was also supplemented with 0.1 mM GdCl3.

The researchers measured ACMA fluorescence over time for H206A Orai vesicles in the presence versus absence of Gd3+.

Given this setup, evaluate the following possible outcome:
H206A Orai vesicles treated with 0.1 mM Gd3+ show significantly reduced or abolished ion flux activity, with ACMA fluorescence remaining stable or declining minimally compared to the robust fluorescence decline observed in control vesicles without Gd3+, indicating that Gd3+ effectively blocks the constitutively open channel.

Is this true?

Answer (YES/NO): YES